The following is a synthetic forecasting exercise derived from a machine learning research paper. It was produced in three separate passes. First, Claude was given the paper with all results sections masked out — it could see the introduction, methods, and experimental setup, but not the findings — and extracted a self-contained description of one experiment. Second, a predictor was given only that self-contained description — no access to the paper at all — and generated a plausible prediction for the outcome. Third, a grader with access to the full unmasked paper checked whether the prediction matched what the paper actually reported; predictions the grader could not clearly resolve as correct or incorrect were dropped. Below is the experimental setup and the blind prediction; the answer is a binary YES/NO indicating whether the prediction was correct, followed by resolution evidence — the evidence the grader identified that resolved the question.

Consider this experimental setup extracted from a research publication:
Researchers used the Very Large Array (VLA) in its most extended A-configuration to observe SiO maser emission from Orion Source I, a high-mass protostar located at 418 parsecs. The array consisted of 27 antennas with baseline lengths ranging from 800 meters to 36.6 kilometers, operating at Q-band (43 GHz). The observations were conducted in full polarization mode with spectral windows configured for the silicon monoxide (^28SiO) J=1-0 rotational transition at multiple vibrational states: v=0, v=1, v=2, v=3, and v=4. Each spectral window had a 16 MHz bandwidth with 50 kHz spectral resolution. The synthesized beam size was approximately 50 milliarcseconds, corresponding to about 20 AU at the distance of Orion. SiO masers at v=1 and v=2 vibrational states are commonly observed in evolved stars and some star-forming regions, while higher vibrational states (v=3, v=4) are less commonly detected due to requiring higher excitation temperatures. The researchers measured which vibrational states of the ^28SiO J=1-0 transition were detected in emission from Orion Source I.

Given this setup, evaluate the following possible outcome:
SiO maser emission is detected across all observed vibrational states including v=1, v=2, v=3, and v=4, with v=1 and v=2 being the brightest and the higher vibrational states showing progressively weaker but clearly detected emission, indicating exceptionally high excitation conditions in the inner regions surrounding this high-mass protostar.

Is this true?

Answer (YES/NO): NO